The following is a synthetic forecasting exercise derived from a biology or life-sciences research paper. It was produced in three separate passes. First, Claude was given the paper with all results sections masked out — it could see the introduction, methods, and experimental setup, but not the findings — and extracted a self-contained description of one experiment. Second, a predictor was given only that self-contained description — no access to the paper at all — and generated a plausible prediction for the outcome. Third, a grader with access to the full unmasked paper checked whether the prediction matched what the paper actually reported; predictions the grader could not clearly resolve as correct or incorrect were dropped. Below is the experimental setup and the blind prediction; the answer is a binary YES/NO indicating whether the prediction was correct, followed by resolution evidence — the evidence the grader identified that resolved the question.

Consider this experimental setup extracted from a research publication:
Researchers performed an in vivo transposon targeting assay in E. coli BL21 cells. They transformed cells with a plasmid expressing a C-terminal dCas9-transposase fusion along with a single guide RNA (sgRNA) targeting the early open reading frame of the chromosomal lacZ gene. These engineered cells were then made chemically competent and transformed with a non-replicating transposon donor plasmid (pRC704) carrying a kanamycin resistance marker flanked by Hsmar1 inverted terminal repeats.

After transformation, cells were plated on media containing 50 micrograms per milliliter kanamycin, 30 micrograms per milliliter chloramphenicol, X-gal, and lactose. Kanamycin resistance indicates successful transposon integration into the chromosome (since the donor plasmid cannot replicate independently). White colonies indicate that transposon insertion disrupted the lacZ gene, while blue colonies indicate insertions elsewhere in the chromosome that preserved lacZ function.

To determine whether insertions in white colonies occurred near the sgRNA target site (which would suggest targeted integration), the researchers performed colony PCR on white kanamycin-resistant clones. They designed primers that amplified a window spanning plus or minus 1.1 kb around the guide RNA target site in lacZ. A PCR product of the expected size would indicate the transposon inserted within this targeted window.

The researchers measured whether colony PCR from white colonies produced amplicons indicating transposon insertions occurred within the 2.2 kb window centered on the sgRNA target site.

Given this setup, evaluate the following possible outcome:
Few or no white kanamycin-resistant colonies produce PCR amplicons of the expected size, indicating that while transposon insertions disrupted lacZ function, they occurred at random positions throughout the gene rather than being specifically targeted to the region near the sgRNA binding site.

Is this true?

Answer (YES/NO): YES